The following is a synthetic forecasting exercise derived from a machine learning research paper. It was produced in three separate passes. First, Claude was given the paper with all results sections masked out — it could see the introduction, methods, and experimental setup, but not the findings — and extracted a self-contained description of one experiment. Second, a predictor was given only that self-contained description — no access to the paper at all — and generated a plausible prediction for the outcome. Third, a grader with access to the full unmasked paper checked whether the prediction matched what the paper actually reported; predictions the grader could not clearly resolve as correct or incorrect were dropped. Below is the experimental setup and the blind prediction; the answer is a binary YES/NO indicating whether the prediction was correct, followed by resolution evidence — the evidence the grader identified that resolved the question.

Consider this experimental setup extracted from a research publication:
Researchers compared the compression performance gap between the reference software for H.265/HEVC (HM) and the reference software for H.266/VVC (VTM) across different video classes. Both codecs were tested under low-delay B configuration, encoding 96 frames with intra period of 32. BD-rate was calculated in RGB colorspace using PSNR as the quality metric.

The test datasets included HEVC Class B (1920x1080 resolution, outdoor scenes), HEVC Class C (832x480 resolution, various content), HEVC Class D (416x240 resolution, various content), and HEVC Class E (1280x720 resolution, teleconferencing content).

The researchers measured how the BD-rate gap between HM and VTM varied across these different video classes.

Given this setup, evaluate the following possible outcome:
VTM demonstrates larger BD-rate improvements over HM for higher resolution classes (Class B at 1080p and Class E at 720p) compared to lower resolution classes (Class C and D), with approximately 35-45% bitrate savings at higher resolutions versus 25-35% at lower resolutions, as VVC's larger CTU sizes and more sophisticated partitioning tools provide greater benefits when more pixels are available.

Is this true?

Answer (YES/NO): NO